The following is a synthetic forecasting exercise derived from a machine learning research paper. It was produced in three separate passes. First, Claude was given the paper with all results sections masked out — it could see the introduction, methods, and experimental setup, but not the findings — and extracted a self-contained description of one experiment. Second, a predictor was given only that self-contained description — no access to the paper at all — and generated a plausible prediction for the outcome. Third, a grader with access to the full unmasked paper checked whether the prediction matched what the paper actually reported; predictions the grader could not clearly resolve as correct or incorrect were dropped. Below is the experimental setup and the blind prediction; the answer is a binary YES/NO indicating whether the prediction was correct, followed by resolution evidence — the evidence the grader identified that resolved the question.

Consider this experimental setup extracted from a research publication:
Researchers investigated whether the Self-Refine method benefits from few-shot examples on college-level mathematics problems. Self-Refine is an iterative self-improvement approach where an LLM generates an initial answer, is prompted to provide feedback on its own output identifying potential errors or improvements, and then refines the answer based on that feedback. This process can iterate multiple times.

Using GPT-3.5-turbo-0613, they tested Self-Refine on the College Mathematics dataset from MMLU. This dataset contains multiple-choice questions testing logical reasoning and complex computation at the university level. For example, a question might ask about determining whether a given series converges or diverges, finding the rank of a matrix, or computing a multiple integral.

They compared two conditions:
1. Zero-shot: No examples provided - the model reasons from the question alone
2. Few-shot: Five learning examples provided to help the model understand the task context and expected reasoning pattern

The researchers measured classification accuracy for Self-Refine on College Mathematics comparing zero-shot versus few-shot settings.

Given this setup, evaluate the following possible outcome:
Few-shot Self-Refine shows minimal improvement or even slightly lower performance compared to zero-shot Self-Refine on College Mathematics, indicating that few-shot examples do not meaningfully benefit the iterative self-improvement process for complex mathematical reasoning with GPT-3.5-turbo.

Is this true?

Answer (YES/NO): YES